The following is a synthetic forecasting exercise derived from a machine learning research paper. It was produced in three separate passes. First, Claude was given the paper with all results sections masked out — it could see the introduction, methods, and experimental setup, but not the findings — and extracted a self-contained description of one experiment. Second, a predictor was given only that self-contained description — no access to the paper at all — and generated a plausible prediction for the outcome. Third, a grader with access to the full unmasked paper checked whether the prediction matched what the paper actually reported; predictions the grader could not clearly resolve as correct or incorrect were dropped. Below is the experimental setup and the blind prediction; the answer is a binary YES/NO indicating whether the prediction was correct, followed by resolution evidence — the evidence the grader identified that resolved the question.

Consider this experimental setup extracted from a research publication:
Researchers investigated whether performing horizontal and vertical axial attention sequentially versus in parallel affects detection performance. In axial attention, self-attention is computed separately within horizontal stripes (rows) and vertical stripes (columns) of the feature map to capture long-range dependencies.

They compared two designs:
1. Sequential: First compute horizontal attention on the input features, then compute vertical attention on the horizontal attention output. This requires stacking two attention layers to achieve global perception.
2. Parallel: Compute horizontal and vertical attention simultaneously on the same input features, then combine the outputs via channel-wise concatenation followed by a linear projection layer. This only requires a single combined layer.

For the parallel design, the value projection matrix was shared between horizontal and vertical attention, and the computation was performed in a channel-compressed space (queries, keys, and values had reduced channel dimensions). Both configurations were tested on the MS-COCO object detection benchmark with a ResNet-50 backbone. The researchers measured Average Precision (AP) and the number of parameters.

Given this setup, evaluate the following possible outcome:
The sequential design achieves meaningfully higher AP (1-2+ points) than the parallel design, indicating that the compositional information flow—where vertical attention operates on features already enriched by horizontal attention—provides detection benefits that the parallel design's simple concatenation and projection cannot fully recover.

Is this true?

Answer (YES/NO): NO